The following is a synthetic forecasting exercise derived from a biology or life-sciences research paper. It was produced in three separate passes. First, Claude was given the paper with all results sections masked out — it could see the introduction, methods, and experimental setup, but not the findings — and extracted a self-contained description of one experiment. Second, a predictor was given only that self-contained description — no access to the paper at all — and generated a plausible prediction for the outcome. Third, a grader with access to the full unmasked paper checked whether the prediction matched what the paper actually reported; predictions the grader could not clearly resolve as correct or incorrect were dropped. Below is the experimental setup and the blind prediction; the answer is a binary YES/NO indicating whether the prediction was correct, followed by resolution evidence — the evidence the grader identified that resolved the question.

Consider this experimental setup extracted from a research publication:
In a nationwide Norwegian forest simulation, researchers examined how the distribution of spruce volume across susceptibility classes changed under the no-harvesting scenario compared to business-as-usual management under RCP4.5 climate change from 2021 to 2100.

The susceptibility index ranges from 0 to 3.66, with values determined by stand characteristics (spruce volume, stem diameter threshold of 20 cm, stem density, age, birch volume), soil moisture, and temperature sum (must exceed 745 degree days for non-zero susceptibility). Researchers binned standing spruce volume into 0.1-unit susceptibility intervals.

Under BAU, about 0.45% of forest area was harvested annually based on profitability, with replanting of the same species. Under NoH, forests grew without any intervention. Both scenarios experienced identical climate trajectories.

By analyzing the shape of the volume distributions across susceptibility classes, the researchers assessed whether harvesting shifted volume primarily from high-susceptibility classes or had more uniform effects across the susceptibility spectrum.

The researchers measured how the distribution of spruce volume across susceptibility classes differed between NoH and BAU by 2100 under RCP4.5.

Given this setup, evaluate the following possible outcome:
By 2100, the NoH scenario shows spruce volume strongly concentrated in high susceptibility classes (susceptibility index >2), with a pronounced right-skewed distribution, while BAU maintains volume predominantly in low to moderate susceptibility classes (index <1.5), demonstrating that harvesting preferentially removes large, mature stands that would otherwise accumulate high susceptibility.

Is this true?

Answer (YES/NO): NO